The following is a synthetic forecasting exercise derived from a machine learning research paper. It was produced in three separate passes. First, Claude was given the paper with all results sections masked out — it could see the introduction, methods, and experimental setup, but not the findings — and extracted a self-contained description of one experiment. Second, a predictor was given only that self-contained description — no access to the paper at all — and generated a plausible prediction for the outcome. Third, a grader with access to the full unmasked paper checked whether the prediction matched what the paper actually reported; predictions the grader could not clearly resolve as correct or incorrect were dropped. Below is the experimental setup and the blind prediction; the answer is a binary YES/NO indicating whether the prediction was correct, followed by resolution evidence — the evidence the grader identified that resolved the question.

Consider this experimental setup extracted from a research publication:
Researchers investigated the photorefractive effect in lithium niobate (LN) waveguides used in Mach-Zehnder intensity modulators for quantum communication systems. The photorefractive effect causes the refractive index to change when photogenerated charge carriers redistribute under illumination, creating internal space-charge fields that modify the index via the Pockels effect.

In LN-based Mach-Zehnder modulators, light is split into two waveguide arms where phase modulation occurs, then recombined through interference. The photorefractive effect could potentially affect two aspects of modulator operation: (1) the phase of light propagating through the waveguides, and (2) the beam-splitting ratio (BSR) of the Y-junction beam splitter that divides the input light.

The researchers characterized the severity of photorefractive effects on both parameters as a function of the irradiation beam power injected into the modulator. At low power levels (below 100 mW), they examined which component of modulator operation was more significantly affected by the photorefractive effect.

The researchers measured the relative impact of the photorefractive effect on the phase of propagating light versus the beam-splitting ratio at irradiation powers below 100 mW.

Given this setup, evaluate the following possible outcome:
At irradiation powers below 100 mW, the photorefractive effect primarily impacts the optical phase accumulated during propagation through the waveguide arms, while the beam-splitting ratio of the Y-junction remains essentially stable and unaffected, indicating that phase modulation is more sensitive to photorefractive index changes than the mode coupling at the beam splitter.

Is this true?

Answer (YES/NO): YES